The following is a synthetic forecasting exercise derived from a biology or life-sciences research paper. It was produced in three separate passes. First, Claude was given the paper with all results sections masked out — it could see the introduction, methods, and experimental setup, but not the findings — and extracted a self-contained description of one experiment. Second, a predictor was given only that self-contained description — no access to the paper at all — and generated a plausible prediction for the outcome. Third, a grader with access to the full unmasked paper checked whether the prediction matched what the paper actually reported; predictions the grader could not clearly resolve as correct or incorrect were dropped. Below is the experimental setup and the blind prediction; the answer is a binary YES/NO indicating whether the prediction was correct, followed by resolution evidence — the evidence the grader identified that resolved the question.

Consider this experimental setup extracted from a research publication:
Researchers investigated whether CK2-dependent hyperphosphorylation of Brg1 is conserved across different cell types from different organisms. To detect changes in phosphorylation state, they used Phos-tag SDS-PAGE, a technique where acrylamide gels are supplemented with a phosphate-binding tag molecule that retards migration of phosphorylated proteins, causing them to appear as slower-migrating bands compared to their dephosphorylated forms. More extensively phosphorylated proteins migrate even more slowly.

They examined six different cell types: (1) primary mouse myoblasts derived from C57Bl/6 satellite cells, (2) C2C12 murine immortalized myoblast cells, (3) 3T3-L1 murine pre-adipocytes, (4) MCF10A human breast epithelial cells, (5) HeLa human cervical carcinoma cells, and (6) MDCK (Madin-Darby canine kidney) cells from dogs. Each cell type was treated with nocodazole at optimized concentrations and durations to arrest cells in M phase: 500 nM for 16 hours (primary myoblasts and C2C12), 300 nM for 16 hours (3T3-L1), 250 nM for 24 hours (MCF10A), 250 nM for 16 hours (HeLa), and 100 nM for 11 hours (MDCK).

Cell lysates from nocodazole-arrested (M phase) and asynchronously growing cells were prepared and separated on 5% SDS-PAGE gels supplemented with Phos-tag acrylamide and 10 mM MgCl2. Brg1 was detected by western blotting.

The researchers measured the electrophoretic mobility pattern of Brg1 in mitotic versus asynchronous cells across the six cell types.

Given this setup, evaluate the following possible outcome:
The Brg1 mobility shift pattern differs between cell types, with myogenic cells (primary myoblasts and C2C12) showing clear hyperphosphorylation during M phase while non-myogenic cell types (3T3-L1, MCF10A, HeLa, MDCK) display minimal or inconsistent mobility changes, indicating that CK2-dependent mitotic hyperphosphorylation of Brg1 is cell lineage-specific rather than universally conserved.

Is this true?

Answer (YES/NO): NO